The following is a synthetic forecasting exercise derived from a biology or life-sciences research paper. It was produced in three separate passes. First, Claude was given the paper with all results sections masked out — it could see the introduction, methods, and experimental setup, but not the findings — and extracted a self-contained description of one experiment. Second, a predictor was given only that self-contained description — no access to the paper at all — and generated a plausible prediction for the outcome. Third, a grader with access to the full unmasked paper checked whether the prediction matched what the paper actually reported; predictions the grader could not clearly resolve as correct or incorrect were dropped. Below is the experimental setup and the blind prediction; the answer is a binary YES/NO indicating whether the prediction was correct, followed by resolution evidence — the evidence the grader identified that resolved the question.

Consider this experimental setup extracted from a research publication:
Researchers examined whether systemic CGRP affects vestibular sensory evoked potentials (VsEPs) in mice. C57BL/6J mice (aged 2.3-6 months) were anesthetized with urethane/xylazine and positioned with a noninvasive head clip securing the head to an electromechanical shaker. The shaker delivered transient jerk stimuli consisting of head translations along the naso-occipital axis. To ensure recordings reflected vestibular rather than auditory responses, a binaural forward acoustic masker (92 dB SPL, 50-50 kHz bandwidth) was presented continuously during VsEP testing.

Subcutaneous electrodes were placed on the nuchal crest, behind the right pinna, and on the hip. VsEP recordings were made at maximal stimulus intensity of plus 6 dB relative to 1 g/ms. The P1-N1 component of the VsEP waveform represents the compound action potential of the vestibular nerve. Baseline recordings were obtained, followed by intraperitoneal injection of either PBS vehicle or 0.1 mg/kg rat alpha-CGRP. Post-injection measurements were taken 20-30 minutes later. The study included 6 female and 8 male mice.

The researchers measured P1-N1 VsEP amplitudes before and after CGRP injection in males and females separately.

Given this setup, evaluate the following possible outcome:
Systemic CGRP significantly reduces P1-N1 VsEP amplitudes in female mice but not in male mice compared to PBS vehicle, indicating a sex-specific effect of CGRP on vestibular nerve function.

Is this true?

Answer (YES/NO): NO